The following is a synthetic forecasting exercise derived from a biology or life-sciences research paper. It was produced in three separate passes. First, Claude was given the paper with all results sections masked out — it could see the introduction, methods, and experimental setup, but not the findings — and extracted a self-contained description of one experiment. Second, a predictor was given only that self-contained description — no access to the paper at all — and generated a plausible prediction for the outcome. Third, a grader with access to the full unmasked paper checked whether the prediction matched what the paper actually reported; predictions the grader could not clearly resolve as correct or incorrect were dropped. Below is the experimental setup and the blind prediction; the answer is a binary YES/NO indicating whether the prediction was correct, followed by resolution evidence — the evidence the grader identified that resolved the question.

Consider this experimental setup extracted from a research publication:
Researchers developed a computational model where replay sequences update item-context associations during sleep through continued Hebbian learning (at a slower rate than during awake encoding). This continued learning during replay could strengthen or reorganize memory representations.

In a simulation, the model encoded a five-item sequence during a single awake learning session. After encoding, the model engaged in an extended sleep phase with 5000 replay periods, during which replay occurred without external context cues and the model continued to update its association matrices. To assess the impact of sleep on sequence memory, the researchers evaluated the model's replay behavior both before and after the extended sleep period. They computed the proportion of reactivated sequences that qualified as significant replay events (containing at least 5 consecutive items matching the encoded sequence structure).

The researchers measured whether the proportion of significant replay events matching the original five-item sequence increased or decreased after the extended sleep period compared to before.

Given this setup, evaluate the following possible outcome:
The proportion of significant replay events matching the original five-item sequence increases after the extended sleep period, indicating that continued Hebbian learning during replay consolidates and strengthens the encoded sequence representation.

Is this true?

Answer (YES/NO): YES